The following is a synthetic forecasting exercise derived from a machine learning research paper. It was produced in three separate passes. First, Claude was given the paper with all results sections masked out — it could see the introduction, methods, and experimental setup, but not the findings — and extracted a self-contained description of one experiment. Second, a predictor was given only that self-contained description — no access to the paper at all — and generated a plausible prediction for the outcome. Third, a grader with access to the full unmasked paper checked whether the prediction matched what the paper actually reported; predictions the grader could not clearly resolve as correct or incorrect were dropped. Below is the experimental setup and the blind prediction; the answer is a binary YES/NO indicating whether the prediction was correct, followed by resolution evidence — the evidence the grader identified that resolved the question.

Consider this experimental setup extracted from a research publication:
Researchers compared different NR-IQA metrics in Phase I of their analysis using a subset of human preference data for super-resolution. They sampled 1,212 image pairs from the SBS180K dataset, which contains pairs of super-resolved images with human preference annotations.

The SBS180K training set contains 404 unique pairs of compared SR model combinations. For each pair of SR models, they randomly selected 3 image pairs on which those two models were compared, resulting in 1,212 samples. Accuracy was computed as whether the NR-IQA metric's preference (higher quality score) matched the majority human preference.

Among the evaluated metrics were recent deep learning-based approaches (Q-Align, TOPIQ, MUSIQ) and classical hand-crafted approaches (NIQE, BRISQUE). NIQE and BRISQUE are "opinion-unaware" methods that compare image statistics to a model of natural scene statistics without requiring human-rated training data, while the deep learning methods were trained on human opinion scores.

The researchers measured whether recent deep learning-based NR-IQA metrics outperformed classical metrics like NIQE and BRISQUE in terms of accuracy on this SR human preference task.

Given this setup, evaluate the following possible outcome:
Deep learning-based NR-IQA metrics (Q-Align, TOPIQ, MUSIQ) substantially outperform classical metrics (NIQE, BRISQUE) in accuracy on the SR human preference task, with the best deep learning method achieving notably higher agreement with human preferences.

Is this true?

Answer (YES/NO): YES